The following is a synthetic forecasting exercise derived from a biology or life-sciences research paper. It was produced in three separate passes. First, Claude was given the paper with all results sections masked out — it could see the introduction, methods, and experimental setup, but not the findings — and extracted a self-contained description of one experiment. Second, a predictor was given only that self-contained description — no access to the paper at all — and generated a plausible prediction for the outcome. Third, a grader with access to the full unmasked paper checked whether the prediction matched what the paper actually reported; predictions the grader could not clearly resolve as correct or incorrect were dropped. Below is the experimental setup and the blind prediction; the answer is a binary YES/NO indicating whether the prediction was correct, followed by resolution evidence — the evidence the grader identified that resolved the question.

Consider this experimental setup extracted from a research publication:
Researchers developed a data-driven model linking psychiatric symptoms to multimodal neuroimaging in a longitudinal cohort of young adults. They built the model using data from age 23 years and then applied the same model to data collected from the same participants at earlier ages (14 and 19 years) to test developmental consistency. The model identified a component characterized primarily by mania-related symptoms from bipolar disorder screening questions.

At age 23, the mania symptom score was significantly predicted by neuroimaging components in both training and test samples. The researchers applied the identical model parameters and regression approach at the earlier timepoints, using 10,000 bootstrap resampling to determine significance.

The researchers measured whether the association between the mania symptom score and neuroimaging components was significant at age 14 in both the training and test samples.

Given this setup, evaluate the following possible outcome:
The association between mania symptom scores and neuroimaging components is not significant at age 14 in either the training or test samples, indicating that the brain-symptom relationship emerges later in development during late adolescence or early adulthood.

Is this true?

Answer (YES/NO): YES